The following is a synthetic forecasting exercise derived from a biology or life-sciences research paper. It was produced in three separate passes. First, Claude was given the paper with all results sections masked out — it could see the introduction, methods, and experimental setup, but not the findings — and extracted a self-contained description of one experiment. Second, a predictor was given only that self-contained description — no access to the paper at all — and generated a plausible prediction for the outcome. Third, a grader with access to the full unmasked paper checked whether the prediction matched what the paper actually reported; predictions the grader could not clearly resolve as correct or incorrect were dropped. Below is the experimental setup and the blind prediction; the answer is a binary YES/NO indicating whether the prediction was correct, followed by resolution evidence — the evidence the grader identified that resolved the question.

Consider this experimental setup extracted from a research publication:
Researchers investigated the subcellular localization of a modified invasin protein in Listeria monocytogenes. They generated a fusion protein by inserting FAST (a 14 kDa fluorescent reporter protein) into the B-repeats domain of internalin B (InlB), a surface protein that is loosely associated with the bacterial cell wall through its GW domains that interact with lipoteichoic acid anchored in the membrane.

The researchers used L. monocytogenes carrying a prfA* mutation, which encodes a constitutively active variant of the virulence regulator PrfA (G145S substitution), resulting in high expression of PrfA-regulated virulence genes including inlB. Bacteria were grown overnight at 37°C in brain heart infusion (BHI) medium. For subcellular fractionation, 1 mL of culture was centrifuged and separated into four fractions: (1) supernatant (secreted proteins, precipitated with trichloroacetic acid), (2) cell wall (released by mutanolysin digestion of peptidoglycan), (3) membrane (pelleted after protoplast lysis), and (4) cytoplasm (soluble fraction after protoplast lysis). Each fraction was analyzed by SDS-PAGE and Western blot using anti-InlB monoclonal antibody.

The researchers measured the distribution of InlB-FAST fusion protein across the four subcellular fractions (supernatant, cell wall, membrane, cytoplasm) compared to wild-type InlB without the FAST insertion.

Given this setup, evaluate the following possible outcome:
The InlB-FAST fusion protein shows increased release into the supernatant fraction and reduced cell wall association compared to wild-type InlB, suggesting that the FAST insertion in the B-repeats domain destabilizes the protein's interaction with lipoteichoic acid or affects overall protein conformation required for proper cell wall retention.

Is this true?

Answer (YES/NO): NO